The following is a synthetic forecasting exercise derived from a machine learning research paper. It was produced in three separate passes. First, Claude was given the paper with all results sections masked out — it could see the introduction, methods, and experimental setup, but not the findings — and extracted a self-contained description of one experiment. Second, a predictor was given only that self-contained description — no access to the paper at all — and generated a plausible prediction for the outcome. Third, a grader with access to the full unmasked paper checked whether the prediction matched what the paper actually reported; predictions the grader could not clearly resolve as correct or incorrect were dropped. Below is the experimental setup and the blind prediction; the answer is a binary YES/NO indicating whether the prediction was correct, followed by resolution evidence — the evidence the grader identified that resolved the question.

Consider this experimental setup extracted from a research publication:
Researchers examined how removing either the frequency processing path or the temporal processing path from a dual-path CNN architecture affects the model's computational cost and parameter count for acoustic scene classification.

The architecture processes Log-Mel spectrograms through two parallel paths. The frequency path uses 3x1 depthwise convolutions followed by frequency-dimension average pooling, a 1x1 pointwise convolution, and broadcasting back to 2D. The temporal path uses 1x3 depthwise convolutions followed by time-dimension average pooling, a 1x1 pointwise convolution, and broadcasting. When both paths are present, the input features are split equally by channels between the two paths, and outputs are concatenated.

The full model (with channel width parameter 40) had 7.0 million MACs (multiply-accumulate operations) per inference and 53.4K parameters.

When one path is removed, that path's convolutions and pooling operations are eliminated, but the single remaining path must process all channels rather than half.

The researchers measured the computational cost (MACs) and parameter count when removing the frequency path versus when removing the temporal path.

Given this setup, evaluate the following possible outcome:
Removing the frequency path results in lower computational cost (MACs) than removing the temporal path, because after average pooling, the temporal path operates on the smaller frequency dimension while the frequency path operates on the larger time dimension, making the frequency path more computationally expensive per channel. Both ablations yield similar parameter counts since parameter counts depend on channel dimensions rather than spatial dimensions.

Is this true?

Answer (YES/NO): NO